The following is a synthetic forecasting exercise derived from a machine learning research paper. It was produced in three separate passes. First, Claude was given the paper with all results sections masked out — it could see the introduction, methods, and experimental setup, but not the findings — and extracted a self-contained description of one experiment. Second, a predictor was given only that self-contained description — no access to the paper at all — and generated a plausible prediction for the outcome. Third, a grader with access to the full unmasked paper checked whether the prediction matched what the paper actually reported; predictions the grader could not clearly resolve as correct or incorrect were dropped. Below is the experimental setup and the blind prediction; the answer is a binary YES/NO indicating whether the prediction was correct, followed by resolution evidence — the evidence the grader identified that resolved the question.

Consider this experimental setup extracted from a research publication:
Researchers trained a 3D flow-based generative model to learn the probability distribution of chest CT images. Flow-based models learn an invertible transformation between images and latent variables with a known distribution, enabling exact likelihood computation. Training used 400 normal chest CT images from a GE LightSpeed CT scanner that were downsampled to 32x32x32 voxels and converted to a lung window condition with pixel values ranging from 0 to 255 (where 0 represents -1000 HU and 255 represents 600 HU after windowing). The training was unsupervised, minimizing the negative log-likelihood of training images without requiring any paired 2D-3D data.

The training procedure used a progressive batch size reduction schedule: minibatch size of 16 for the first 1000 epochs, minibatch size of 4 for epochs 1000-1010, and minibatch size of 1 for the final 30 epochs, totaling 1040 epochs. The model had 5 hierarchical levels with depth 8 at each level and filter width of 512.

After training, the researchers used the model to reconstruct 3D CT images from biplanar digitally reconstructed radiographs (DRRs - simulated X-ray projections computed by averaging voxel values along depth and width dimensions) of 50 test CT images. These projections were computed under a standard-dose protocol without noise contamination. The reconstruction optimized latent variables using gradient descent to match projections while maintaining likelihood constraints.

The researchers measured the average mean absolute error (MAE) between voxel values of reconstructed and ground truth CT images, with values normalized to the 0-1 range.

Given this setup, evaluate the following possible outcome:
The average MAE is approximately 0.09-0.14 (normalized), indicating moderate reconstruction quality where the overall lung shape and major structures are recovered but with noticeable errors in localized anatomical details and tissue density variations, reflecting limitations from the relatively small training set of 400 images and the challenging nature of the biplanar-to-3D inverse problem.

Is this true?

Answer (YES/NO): NO